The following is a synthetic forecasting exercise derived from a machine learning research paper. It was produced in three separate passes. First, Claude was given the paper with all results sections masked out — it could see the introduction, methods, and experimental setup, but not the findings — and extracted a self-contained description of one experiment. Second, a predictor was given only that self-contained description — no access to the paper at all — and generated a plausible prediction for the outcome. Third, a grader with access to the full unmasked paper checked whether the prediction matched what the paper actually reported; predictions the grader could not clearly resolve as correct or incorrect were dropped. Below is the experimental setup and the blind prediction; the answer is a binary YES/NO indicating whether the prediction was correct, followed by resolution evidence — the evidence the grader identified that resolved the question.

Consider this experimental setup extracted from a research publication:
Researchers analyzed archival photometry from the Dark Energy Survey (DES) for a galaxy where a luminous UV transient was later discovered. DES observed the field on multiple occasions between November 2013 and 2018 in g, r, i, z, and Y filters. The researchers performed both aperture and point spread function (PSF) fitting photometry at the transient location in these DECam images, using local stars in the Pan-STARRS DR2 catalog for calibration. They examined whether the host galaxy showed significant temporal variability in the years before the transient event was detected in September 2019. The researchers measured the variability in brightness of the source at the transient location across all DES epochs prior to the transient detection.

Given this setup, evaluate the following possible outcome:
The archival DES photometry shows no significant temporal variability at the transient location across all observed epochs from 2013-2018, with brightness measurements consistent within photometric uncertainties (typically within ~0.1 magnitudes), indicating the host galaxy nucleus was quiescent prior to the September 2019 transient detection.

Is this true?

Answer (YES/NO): NO